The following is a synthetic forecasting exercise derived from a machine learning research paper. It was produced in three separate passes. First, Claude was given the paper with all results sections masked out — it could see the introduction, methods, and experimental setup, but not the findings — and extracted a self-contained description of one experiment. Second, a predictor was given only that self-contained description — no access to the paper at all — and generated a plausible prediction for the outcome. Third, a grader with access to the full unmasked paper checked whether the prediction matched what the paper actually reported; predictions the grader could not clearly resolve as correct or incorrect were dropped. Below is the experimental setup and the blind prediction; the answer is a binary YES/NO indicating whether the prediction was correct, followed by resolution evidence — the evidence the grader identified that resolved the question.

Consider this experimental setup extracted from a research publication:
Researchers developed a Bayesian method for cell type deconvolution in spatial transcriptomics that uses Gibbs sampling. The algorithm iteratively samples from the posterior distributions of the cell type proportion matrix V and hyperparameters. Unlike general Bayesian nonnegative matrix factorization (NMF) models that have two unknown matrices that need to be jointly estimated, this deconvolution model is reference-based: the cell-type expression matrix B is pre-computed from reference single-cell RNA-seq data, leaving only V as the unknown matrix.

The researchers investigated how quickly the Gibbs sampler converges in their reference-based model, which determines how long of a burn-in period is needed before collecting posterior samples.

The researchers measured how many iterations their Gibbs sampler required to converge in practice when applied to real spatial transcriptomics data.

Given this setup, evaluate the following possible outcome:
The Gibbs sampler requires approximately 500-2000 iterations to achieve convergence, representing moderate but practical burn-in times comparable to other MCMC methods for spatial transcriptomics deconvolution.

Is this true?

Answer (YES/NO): NO